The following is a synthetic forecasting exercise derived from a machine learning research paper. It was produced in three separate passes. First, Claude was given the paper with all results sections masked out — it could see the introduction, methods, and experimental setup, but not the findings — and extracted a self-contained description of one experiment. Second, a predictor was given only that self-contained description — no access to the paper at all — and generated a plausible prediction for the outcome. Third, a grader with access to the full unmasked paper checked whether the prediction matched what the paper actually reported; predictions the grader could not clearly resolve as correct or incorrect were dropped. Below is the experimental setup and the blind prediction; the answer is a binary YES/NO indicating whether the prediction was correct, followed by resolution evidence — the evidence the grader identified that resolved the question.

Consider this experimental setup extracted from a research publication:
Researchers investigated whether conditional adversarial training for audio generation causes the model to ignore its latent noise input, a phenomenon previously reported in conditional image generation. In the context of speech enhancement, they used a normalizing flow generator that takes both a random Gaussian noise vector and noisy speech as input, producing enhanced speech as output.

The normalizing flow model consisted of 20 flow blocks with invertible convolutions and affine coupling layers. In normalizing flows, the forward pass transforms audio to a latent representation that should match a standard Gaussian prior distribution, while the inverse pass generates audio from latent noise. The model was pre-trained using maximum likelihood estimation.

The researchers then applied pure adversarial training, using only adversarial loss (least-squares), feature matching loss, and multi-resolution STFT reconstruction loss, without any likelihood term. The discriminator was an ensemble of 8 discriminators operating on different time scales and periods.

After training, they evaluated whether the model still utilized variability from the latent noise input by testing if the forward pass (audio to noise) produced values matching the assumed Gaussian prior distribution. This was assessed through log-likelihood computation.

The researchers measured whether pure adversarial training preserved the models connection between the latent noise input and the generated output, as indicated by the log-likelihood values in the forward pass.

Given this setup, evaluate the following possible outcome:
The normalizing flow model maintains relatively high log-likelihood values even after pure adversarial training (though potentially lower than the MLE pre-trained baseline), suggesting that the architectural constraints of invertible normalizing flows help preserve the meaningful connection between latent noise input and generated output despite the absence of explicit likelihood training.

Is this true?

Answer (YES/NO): NO